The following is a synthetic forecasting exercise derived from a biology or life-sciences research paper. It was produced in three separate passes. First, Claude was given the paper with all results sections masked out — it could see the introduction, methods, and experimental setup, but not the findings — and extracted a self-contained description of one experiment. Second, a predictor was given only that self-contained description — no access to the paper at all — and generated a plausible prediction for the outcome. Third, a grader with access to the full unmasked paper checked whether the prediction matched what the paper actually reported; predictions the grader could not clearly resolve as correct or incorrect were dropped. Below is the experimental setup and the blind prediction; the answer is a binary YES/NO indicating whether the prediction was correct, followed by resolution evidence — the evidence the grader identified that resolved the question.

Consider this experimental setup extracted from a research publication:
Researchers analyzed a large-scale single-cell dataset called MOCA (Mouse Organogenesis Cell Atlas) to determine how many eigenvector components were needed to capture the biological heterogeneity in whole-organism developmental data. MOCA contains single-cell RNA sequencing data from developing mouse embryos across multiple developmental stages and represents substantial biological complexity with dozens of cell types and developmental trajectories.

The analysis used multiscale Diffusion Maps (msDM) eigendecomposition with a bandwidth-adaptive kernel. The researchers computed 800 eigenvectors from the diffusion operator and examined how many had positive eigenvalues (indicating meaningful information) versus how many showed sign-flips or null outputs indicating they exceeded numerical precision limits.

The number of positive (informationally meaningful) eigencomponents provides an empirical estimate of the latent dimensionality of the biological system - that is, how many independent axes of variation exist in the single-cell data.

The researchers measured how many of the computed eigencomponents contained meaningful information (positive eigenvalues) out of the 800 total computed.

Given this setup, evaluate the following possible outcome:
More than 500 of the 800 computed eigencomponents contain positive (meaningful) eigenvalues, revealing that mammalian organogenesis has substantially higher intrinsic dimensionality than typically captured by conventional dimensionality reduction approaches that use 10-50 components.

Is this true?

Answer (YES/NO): YES